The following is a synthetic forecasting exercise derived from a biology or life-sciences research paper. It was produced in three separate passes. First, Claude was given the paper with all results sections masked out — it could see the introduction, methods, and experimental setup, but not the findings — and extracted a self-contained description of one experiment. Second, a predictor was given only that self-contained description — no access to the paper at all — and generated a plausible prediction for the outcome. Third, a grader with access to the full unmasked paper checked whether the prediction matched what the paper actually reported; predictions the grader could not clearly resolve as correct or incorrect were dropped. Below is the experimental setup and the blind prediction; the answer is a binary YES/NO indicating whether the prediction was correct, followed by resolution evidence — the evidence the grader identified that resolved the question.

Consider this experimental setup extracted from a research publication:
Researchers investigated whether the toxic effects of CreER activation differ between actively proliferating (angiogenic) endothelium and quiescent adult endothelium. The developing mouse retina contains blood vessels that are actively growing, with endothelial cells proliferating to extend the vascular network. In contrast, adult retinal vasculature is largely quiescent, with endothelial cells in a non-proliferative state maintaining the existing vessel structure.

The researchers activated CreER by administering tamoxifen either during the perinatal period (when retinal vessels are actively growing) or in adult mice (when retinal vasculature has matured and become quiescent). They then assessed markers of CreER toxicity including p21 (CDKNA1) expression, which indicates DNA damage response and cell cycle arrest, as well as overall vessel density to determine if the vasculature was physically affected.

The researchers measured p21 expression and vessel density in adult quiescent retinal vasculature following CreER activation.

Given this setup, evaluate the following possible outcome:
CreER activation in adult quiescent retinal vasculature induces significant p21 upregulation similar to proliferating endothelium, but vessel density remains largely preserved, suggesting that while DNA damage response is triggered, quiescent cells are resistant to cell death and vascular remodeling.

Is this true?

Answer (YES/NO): NO